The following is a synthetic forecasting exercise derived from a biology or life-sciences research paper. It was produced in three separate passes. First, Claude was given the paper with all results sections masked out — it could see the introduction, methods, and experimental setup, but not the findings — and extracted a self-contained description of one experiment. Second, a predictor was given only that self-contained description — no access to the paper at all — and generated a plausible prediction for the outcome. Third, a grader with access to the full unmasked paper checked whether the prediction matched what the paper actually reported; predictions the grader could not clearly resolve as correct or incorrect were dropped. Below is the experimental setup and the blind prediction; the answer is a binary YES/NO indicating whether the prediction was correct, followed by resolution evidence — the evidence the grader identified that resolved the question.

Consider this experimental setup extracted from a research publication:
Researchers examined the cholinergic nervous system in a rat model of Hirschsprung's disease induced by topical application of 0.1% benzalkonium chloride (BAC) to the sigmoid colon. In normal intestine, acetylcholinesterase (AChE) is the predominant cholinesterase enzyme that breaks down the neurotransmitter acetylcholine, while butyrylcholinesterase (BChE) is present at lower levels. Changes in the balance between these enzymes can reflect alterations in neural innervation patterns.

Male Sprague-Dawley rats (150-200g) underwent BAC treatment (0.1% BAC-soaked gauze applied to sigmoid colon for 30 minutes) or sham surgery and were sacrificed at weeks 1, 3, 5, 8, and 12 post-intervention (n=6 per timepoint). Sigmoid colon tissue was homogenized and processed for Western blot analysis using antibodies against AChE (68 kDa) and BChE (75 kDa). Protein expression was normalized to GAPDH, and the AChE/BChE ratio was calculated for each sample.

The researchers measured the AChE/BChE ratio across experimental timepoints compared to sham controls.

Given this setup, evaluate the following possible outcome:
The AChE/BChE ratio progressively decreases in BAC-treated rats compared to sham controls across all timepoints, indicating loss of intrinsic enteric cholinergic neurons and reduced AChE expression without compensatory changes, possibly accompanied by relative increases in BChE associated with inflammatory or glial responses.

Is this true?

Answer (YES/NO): NO